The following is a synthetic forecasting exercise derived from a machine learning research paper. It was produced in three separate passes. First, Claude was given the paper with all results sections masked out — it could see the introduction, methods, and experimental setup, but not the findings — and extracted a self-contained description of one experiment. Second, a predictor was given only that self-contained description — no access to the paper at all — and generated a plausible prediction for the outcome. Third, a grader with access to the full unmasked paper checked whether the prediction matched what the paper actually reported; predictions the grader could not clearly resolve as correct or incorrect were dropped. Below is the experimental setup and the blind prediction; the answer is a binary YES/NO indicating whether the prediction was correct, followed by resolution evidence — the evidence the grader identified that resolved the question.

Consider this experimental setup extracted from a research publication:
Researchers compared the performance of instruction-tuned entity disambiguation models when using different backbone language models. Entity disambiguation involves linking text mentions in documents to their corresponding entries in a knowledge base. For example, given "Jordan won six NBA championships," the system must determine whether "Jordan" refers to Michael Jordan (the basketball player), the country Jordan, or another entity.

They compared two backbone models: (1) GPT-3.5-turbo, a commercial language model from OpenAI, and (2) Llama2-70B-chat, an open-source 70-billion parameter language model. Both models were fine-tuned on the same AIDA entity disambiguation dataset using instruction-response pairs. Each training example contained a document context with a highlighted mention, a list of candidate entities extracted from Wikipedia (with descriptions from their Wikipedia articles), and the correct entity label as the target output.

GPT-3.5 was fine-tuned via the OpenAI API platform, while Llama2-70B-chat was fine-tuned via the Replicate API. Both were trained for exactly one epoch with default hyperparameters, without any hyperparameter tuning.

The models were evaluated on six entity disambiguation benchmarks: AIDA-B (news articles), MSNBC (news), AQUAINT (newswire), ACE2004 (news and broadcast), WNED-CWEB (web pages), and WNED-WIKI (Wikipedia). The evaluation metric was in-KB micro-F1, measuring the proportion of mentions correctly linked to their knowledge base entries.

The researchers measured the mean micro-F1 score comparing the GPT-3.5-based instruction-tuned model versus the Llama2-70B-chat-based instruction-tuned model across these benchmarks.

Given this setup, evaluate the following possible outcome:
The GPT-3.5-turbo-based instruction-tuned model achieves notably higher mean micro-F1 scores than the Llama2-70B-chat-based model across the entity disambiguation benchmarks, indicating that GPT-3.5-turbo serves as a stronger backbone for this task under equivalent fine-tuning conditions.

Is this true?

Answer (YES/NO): YES